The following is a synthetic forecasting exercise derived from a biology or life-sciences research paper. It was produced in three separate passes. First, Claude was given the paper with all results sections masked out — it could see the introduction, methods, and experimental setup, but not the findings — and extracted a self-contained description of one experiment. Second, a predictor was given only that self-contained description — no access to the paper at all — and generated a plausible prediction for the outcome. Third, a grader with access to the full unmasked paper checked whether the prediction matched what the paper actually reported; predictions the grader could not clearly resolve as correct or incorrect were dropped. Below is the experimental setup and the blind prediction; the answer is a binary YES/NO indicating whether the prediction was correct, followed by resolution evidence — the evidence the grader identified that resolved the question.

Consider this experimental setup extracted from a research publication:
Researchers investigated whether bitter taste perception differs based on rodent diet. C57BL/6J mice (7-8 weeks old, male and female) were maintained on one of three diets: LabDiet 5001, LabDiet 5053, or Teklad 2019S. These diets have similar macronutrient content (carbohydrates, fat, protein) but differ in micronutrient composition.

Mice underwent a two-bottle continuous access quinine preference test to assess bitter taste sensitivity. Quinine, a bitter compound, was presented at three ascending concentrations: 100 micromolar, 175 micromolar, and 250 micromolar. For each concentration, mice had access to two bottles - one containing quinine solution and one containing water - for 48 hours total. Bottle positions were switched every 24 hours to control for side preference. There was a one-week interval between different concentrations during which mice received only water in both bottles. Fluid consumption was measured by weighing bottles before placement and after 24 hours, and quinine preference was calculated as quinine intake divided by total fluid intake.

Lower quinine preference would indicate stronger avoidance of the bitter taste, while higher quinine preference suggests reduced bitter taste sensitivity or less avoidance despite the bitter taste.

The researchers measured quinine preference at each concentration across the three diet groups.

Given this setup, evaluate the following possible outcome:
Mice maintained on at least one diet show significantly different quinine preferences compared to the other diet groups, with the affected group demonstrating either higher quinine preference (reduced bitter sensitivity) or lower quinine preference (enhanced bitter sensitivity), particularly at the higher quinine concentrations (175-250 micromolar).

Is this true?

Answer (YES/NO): NO